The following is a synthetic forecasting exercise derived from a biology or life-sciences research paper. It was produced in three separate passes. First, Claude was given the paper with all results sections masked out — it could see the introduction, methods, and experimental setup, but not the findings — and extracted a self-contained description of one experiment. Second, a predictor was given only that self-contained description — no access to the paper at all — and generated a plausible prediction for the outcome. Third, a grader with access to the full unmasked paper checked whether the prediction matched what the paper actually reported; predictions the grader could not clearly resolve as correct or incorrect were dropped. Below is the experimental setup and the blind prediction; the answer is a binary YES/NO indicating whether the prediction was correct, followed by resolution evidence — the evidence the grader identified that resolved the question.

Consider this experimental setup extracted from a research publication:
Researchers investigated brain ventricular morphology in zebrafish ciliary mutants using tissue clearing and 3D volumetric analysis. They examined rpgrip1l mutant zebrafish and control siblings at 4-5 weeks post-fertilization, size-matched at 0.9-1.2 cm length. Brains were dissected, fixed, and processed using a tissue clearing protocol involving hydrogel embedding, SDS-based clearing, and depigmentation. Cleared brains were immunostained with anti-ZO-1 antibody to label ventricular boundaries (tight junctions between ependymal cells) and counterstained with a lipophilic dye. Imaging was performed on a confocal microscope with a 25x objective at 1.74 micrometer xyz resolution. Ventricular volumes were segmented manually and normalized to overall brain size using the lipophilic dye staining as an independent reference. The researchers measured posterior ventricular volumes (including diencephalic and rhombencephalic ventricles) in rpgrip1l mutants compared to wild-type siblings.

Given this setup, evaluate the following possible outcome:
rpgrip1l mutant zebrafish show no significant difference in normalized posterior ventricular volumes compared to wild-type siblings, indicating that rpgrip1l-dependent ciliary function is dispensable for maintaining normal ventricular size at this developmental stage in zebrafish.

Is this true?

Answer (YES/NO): NO